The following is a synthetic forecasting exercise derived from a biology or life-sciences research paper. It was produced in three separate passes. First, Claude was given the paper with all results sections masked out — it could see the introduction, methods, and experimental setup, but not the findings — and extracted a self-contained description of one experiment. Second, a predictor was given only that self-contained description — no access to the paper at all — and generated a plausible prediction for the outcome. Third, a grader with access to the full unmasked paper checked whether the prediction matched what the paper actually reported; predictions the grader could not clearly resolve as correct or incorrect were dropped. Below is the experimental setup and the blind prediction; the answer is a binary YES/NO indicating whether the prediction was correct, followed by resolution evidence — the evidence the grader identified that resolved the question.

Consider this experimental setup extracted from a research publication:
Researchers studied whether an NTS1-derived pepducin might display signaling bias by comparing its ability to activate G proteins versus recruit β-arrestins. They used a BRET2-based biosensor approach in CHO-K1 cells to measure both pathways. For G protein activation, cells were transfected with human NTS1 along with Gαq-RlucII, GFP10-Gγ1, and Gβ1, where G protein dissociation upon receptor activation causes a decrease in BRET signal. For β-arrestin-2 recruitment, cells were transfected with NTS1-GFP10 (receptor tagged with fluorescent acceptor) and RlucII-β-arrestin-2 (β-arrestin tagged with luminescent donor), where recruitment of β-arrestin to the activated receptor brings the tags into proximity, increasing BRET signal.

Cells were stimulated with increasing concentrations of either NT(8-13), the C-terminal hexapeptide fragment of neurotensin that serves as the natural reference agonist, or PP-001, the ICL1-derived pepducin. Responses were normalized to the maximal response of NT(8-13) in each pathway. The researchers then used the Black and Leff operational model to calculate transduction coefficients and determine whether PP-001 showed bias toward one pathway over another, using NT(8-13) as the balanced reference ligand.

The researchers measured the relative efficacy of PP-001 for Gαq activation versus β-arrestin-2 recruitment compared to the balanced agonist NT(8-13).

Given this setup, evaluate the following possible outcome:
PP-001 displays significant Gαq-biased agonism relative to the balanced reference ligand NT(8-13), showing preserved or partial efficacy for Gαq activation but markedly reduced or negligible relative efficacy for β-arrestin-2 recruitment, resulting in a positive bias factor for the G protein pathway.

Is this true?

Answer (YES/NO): NO